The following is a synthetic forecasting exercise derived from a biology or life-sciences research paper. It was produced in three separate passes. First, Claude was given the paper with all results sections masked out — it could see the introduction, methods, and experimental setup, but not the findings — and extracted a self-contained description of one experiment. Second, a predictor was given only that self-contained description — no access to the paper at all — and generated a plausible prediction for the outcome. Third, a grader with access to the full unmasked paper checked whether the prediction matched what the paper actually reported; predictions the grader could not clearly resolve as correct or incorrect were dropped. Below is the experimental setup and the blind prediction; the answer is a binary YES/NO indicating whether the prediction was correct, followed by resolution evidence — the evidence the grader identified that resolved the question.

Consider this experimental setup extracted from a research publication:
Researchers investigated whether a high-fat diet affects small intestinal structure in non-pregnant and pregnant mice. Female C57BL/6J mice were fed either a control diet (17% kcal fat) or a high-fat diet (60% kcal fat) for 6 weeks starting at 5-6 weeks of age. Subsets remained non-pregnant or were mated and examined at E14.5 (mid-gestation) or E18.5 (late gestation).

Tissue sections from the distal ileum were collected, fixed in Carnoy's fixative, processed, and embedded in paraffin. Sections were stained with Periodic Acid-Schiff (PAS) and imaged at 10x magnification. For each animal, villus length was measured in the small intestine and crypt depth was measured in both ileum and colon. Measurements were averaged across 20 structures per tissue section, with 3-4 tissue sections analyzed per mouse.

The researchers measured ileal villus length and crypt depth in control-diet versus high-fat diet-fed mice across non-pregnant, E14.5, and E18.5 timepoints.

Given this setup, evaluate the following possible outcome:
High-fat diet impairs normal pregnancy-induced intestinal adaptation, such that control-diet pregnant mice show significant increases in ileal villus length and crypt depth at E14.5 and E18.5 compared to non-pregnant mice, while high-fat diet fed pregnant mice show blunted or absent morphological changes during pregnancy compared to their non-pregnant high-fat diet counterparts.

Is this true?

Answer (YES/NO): NO